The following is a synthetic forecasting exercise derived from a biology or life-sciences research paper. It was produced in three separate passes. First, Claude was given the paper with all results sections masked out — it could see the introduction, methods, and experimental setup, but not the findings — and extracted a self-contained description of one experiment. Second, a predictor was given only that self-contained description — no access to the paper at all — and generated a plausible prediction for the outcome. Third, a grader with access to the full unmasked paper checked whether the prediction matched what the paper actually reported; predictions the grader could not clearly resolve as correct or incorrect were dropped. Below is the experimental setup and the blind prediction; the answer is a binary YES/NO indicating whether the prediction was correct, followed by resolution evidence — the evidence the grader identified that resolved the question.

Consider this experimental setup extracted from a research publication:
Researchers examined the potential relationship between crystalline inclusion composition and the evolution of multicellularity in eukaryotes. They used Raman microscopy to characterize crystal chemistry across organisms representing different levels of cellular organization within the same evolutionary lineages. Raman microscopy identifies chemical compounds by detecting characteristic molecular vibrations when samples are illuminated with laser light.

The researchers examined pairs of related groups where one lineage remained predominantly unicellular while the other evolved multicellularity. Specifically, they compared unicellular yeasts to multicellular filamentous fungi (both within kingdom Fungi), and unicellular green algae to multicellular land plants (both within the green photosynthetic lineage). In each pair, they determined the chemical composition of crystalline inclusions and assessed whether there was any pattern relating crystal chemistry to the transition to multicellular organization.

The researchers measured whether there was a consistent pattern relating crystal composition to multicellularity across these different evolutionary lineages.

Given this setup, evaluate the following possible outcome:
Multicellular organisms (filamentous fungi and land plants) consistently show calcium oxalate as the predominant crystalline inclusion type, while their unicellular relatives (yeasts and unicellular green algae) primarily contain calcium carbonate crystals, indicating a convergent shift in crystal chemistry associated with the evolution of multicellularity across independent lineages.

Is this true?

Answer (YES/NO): NO